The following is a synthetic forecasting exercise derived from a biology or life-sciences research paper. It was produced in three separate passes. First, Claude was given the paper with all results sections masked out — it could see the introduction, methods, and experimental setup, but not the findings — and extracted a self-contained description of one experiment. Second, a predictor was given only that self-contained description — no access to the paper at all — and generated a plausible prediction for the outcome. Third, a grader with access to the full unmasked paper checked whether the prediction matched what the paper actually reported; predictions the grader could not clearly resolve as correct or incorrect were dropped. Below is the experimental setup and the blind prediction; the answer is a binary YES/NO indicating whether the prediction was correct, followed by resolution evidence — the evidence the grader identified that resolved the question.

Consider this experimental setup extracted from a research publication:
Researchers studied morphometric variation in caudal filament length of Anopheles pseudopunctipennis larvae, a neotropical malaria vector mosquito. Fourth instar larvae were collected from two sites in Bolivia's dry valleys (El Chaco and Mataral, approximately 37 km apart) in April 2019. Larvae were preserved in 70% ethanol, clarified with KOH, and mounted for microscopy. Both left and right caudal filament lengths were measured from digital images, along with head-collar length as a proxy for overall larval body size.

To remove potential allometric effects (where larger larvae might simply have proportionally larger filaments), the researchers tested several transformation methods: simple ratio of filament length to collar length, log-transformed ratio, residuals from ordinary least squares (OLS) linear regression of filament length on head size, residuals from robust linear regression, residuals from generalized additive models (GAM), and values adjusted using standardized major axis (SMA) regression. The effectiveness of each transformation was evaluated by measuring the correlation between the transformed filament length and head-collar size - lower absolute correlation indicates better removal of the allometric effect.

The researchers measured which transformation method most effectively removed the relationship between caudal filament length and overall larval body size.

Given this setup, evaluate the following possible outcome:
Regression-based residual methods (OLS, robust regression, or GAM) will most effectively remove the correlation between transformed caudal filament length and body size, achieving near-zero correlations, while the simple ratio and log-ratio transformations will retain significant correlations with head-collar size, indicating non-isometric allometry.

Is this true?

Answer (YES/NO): NO